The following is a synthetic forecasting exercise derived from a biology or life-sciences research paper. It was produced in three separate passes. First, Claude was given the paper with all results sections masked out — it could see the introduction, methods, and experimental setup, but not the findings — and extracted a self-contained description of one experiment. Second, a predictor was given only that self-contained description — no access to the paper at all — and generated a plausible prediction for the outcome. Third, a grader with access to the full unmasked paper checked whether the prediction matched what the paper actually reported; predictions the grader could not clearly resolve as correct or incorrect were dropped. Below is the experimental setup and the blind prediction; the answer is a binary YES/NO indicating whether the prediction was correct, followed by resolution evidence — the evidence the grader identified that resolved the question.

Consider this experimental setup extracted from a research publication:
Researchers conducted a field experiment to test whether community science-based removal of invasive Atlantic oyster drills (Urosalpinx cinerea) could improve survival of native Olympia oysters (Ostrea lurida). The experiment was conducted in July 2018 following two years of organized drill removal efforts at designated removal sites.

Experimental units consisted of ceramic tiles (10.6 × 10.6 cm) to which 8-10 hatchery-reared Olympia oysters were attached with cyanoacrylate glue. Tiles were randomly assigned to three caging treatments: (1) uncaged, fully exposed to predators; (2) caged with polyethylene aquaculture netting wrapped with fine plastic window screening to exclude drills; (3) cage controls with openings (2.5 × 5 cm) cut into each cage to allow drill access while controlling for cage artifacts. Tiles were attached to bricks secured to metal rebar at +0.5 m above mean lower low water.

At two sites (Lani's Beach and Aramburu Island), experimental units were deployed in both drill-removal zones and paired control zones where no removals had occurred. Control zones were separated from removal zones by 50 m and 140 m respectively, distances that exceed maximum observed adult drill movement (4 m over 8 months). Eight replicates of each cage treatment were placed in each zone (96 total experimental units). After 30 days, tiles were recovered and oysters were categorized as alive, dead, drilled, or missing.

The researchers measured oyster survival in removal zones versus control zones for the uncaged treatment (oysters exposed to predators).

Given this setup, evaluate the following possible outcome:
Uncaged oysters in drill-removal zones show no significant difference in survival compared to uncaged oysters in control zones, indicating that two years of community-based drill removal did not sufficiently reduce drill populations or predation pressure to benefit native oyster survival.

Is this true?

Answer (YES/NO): YES